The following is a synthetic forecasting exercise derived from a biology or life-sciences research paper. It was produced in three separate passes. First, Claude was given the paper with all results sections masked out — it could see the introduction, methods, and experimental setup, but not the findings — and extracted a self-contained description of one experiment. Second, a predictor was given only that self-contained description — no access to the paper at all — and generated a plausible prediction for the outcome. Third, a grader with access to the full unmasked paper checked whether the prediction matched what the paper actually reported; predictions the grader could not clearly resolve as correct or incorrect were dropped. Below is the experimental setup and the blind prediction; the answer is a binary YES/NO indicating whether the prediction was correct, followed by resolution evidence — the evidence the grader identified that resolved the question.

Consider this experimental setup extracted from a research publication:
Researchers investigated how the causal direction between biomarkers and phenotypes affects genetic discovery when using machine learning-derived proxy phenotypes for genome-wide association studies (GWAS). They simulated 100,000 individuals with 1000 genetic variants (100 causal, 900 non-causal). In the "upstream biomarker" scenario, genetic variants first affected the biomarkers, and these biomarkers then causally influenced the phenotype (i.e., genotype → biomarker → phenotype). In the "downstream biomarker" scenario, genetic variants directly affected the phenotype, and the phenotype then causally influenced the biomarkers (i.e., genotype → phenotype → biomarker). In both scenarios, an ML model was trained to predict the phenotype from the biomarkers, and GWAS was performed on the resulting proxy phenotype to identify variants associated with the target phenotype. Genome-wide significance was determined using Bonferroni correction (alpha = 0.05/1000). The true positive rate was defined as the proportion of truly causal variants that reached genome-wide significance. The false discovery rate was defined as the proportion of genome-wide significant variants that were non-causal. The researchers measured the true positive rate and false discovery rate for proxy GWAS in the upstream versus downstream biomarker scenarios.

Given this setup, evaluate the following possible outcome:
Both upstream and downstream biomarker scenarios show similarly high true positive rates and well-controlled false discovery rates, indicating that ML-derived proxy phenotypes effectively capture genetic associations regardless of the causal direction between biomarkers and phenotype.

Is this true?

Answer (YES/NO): NO